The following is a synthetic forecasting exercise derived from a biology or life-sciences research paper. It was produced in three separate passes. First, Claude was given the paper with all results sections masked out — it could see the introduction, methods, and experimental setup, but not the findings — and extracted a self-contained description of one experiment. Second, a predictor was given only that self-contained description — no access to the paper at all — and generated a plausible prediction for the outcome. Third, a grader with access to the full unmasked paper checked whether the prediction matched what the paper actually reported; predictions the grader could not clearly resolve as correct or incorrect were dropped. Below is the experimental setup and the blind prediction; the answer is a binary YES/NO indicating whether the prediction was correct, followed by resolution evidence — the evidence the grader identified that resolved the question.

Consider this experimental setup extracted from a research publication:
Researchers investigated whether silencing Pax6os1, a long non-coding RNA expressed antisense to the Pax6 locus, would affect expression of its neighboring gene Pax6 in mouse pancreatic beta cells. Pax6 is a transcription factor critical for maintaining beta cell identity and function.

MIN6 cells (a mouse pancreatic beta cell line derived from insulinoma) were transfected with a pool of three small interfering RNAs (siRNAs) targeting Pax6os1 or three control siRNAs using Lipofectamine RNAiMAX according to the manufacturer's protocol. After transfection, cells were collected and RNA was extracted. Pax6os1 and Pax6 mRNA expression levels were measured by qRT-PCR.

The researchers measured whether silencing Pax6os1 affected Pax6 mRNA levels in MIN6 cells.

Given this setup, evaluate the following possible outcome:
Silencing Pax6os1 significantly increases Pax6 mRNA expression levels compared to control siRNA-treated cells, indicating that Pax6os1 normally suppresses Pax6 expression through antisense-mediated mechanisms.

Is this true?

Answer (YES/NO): YES